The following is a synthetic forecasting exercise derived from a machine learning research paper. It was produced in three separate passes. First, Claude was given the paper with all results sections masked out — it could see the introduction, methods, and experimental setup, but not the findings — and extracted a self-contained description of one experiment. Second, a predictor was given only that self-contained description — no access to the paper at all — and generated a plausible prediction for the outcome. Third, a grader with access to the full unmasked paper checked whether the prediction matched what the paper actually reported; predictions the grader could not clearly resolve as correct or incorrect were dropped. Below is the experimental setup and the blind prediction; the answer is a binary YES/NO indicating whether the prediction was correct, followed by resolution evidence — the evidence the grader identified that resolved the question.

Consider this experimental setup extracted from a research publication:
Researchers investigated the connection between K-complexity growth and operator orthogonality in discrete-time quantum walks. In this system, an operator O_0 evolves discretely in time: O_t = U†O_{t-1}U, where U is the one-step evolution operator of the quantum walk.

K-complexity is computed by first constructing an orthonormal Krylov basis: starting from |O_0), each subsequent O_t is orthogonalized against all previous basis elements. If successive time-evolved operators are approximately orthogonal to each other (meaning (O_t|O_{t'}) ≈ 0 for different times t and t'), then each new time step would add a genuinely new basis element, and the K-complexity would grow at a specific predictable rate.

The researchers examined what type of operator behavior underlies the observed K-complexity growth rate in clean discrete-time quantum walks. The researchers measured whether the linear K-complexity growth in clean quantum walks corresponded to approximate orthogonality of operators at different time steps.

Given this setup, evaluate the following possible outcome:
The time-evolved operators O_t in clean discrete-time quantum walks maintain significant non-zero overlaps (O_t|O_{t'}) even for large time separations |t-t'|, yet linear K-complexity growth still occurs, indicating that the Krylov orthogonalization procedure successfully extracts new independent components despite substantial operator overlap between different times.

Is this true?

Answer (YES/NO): NO